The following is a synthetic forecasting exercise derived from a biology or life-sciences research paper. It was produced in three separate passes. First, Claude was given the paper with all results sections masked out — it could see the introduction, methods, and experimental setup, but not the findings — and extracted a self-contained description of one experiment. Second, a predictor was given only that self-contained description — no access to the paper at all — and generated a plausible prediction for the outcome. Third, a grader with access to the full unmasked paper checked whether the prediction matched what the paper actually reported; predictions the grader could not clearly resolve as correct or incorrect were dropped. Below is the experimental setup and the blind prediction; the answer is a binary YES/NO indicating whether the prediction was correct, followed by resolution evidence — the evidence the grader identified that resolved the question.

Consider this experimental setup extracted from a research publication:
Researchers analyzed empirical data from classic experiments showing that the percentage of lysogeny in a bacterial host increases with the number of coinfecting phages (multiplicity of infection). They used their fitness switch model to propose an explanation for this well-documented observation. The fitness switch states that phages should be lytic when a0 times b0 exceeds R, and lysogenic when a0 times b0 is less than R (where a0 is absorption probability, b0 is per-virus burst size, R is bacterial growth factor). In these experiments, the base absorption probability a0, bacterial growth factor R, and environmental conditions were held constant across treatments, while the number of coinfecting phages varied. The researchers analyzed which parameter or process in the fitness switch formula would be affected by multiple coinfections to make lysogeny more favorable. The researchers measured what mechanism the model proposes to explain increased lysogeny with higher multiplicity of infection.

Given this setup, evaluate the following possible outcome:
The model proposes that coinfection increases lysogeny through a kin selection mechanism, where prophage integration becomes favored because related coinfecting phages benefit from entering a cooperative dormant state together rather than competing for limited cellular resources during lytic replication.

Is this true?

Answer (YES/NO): NO